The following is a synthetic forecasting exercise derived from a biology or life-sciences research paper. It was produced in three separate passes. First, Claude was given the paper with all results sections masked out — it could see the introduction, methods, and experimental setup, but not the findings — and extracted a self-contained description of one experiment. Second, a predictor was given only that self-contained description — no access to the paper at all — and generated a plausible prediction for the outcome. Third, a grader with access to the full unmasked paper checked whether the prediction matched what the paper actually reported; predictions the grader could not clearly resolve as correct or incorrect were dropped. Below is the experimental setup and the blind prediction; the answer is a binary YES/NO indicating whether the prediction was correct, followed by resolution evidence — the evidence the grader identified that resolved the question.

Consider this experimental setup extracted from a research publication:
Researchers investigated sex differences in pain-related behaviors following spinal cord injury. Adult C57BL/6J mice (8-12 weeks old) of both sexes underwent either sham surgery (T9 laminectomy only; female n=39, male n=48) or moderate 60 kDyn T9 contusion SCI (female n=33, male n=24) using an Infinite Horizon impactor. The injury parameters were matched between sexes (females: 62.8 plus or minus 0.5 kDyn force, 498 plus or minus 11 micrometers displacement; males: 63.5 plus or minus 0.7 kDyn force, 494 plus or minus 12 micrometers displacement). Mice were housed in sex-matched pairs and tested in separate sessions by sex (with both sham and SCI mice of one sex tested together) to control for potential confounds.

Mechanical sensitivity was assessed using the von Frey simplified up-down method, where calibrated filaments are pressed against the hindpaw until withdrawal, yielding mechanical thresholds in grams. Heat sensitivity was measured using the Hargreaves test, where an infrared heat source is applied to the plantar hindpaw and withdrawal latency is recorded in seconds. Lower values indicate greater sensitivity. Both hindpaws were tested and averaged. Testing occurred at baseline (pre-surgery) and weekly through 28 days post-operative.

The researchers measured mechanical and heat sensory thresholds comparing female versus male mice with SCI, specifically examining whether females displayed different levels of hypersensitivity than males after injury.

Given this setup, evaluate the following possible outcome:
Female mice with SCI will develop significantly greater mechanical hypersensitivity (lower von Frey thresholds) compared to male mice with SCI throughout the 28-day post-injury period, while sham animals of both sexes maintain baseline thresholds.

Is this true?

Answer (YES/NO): NO